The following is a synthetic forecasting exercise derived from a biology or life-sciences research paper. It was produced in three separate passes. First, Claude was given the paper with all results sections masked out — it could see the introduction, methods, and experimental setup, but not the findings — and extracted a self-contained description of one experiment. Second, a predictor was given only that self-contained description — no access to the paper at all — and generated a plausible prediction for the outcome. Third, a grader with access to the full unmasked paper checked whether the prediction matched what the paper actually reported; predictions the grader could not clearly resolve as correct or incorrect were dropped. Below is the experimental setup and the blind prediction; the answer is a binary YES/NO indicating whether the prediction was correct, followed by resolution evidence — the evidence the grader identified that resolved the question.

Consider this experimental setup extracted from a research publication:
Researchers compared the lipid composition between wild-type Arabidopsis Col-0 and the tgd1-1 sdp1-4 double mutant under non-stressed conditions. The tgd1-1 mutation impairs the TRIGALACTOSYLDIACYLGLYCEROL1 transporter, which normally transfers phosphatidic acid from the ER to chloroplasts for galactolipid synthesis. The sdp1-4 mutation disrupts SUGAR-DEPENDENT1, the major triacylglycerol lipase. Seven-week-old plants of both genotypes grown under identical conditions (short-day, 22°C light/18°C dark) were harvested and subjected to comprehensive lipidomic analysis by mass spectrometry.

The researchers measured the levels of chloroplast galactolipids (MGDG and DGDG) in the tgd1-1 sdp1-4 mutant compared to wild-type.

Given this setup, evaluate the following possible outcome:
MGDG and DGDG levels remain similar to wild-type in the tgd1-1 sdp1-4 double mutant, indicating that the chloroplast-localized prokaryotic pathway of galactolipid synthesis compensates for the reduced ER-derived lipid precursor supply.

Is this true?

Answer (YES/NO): NO